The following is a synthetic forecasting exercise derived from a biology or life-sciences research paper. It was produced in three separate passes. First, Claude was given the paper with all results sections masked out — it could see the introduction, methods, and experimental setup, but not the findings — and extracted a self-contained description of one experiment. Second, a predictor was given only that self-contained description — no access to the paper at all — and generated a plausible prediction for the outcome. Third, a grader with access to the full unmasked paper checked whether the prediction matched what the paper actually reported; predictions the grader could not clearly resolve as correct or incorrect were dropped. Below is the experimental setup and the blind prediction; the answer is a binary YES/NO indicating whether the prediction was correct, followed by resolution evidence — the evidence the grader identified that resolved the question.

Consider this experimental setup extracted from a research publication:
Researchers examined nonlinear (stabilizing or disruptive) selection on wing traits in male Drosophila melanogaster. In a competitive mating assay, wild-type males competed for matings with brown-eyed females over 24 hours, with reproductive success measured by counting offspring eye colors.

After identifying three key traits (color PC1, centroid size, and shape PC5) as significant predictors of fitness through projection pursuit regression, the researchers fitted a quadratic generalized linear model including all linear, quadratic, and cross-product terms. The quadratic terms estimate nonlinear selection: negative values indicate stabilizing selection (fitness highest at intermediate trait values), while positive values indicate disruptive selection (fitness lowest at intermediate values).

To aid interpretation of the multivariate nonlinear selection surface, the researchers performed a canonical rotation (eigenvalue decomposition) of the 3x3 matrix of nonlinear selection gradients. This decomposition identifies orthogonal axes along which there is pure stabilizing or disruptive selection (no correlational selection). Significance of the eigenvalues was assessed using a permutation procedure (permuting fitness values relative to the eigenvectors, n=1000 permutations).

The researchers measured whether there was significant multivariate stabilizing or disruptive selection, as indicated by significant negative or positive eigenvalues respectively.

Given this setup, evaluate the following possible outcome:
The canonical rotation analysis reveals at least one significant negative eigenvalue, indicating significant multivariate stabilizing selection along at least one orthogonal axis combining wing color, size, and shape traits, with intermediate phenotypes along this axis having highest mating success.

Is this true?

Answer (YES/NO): YES